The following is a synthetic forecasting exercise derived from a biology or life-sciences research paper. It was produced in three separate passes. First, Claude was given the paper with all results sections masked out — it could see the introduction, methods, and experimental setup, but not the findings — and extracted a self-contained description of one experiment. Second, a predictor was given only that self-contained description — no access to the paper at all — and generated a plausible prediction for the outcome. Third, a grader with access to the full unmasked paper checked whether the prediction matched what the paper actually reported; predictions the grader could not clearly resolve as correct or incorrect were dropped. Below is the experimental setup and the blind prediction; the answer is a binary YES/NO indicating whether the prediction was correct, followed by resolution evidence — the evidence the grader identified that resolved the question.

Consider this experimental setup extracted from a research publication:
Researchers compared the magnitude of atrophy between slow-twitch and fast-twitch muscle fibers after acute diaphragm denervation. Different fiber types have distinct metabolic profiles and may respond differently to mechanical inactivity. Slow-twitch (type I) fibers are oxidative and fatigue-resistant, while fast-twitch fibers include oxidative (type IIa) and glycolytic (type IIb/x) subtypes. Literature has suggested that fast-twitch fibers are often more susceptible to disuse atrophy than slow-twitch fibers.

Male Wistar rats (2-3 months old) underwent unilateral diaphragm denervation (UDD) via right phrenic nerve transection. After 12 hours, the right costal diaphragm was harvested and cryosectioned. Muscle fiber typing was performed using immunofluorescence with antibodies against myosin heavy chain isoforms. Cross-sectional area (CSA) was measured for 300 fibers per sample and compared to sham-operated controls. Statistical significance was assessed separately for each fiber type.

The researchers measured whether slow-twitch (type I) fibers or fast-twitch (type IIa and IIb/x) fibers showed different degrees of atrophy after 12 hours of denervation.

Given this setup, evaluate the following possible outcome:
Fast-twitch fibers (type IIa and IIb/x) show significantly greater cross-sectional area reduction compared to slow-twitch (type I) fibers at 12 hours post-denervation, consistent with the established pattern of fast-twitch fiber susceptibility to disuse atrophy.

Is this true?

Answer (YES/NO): NO